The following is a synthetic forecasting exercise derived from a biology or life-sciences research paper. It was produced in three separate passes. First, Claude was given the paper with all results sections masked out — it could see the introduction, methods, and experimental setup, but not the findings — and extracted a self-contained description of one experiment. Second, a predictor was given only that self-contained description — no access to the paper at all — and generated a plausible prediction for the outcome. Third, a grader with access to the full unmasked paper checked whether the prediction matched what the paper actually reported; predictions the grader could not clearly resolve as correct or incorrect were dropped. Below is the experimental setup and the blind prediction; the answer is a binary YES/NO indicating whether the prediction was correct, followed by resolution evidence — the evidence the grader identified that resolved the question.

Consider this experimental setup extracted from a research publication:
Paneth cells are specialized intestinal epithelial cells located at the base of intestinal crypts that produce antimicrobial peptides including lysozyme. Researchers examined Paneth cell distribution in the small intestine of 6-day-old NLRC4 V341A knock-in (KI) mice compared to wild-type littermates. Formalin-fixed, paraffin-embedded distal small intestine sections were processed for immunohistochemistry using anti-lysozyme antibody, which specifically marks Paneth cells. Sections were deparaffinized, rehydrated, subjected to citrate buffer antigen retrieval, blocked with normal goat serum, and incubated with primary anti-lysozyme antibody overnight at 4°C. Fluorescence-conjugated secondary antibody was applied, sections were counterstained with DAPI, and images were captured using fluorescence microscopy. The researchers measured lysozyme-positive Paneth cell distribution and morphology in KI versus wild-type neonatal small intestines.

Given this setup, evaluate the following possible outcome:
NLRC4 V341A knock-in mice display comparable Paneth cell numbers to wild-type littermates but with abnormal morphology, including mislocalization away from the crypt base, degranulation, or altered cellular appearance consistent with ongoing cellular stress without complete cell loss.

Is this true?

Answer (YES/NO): NO